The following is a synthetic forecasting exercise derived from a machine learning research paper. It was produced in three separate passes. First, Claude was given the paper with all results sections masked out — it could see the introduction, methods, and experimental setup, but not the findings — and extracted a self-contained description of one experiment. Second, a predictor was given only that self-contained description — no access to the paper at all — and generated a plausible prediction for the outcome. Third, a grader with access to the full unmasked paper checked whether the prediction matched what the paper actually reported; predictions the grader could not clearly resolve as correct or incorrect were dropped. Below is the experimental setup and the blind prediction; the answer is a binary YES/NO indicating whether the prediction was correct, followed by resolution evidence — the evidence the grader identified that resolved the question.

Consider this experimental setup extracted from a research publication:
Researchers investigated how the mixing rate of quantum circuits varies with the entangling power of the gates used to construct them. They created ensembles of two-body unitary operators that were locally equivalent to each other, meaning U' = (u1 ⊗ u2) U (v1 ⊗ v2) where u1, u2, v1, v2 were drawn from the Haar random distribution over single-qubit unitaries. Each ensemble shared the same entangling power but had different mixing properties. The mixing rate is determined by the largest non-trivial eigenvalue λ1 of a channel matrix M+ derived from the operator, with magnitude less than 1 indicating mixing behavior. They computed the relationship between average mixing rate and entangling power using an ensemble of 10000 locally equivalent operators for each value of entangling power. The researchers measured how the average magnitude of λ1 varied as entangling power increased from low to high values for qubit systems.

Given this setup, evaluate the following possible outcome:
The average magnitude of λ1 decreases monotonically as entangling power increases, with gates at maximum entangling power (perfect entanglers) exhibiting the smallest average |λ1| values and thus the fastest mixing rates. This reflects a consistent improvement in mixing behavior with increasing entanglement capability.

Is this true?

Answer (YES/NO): YES